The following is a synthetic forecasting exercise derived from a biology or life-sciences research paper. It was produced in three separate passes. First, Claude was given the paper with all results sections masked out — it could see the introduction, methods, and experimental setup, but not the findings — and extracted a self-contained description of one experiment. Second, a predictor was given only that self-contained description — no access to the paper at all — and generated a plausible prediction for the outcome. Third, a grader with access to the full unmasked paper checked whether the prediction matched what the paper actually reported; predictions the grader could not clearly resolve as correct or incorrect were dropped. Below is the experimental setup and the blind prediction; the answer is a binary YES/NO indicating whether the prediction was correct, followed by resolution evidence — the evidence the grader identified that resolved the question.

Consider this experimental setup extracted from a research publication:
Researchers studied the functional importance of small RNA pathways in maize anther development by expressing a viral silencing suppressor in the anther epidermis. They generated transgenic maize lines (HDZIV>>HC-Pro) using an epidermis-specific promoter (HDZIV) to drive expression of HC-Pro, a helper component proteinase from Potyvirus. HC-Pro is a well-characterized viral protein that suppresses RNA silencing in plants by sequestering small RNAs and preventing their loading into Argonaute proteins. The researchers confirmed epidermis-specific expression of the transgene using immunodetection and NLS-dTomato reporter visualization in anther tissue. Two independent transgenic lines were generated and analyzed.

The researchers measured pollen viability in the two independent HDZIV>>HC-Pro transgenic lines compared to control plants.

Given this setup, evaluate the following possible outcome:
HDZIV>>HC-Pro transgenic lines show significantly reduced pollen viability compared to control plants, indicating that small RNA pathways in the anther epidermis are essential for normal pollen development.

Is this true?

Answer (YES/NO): YES